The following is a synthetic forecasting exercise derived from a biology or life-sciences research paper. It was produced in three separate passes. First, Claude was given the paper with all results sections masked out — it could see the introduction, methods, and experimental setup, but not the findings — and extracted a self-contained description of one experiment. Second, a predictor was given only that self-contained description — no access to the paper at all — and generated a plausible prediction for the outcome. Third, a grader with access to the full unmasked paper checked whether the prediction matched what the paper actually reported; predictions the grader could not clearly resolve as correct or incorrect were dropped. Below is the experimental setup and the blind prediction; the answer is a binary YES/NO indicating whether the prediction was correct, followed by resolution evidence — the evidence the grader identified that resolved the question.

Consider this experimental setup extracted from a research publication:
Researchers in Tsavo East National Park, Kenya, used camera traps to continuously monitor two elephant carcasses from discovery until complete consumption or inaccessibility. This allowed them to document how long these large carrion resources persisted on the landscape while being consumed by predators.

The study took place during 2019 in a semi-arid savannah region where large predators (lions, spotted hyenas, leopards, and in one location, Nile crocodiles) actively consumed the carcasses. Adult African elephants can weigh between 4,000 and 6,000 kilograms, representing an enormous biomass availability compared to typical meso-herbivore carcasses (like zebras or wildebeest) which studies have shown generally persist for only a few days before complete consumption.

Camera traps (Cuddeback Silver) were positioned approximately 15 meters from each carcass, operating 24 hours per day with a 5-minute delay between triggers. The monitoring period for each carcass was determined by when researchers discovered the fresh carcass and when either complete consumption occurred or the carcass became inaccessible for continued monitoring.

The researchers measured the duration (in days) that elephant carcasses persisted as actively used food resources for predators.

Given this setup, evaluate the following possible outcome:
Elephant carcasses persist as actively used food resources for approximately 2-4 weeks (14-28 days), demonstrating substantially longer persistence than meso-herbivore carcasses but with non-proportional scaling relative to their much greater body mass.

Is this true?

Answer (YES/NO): NO